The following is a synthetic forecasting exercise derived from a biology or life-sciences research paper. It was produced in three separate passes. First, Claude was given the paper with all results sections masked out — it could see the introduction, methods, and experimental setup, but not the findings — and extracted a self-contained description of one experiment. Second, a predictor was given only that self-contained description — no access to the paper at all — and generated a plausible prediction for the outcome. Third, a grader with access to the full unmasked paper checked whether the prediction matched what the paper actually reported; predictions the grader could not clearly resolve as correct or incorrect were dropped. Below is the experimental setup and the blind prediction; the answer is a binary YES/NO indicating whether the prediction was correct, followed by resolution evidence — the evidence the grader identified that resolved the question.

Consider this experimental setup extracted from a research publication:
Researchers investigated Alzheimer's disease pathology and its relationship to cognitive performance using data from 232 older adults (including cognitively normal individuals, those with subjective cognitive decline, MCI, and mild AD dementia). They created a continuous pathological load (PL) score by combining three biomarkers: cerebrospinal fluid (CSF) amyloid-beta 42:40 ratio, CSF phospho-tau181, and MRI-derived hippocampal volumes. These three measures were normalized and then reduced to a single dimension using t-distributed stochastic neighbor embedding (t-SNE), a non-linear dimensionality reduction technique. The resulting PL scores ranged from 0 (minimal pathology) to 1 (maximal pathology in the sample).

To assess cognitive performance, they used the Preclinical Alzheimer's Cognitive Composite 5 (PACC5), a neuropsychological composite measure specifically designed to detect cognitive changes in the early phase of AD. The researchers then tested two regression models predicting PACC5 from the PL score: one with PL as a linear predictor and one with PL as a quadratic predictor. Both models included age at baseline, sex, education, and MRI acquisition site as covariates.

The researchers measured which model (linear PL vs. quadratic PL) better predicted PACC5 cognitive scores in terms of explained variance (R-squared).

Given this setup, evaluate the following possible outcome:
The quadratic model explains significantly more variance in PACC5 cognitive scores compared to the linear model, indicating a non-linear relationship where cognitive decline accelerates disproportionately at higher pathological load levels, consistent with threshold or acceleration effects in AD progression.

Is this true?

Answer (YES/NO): YES